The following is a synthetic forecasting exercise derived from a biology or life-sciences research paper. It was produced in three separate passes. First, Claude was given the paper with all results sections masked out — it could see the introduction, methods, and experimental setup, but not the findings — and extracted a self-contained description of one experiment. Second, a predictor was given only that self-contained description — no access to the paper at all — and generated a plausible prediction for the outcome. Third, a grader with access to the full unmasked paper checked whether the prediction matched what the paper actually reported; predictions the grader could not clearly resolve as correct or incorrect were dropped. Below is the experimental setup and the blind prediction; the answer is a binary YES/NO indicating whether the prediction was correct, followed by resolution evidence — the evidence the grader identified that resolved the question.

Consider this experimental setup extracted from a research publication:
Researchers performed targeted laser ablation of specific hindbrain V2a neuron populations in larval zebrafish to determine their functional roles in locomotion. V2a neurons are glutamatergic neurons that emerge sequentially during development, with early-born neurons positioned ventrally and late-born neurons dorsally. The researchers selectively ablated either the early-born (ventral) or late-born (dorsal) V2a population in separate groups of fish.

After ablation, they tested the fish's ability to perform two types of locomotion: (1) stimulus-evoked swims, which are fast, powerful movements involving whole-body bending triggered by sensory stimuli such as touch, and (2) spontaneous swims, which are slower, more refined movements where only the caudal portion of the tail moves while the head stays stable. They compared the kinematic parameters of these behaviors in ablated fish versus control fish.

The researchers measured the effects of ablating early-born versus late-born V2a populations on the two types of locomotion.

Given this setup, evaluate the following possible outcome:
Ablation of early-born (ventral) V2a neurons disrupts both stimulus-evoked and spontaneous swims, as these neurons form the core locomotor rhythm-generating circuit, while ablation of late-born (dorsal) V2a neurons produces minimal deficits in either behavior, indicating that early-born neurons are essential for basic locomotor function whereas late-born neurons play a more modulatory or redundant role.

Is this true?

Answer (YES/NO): NO